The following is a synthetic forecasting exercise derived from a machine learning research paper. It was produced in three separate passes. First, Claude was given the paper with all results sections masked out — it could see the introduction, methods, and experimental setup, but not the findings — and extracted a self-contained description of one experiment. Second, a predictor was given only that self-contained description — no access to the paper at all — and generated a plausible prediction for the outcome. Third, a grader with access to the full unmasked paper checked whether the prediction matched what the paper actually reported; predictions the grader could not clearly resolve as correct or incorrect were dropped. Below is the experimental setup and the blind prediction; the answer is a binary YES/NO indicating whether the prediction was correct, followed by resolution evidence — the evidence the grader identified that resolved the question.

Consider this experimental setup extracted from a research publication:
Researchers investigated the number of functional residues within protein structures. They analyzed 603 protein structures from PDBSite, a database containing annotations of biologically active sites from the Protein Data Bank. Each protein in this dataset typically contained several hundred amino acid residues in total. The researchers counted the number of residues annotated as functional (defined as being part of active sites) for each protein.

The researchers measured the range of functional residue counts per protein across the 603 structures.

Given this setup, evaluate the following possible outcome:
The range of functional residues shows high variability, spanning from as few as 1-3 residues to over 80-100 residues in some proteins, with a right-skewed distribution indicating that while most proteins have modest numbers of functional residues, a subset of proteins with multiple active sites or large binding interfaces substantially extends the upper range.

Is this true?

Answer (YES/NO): NO